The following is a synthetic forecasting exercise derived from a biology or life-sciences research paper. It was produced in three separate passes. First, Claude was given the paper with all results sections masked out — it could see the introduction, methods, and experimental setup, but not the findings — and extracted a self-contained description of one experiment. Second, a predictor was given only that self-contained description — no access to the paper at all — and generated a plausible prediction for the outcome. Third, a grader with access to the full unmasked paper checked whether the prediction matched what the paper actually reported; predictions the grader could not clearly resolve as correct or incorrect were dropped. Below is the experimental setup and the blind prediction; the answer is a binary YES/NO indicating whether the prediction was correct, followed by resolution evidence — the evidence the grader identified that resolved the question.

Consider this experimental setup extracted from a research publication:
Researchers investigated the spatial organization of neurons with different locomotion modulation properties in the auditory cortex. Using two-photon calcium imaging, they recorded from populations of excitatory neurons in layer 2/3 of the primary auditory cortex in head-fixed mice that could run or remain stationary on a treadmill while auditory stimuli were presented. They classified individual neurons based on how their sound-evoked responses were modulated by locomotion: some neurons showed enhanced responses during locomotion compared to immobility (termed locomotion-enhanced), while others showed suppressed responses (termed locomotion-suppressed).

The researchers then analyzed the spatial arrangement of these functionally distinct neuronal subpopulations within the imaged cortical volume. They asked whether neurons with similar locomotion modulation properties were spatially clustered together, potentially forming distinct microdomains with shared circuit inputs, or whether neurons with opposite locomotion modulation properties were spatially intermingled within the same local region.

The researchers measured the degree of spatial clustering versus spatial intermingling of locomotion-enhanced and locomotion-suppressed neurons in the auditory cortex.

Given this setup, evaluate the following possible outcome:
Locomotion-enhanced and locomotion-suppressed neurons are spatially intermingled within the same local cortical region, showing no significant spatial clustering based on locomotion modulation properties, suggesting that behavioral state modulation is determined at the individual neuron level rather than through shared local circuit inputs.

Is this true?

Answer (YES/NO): YES